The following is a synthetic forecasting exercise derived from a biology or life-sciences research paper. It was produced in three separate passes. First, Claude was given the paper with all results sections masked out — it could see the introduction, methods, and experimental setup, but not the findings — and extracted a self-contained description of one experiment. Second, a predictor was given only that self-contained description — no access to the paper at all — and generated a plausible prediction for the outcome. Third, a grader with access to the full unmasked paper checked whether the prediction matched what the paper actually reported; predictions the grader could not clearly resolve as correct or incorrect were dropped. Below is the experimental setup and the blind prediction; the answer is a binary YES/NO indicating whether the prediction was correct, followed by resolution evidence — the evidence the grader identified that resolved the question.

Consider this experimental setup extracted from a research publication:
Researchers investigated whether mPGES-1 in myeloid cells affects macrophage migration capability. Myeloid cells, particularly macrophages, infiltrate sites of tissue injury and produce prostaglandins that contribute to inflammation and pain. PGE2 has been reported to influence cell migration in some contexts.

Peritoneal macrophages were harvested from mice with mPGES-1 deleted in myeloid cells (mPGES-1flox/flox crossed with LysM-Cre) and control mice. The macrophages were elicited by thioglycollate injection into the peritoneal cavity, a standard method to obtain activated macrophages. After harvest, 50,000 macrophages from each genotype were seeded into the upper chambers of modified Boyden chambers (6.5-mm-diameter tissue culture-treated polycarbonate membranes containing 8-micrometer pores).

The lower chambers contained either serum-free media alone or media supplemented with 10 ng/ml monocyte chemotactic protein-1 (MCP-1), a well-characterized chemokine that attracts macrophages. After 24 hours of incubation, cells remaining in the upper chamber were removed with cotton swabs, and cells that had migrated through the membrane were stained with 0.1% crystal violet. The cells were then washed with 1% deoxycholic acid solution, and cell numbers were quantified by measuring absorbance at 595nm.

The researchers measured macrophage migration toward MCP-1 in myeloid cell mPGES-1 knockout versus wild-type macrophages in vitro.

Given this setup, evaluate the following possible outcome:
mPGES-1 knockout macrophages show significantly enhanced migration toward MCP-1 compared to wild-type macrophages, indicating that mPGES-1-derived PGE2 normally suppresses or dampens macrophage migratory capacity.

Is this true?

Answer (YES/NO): NO